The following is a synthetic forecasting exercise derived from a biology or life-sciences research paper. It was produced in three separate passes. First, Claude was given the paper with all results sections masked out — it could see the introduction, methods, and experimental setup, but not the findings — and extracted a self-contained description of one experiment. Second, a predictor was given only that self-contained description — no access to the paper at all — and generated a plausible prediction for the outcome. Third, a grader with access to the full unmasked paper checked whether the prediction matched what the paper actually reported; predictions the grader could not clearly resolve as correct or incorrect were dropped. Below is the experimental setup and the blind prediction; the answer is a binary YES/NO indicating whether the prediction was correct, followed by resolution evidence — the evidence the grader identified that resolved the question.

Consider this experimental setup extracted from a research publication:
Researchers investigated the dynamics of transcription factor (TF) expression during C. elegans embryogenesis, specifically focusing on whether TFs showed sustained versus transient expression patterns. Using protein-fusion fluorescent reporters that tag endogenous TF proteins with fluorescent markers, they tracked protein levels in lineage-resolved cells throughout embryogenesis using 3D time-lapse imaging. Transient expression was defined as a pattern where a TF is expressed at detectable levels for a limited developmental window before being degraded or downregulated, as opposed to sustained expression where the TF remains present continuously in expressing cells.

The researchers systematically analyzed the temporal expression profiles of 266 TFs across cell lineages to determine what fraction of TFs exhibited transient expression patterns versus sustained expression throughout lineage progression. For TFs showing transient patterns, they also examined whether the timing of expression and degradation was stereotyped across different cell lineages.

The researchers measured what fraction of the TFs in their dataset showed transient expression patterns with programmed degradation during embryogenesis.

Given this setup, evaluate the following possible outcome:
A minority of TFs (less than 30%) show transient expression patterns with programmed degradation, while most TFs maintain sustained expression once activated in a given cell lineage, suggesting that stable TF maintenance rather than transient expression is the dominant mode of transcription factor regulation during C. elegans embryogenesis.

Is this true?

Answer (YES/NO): NO